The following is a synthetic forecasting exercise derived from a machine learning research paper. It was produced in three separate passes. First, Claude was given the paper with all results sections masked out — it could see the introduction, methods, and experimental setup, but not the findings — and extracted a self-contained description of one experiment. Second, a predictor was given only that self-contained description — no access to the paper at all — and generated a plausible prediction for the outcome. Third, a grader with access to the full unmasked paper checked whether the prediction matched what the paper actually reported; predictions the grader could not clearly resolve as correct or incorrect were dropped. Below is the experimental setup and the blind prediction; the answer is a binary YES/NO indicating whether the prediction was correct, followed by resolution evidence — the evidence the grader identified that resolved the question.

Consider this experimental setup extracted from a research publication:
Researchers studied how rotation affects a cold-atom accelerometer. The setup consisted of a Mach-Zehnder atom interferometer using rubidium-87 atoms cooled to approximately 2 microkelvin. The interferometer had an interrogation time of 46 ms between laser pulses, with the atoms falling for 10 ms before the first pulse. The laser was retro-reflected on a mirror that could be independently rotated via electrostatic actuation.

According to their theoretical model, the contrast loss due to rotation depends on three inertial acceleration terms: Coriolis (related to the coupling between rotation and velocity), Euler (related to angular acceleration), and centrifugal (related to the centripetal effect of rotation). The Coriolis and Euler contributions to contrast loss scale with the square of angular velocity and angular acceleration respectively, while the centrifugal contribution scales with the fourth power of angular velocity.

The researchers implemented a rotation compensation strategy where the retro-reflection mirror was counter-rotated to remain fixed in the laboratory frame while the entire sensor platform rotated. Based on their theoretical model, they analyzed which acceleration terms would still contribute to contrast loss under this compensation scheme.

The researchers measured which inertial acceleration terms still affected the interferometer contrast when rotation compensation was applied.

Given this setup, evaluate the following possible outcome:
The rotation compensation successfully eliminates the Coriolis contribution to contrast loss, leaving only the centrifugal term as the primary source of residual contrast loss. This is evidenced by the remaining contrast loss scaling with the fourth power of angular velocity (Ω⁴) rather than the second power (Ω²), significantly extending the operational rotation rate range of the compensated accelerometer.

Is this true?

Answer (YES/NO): YES